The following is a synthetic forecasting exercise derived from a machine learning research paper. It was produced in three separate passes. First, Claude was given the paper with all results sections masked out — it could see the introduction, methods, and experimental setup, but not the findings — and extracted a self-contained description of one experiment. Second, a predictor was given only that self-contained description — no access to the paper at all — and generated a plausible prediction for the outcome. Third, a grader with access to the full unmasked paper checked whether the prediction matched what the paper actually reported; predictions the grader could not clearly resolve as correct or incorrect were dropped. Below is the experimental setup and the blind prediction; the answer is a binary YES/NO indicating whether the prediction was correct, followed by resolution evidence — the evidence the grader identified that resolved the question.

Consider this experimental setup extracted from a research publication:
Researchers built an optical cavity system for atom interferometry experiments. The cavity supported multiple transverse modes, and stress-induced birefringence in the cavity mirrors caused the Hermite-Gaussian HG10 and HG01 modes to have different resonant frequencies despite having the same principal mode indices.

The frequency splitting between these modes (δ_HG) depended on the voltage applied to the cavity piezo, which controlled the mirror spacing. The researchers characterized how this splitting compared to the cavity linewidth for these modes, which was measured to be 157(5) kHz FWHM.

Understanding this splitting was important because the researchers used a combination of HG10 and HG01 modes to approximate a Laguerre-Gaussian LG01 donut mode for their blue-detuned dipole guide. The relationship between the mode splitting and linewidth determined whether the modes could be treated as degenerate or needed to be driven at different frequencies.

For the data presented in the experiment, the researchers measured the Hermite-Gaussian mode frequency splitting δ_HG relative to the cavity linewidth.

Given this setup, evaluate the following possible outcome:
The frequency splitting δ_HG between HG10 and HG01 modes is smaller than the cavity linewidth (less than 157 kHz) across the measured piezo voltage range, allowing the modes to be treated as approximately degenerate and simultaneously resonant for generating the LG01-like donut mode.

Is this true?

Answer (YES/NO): NO